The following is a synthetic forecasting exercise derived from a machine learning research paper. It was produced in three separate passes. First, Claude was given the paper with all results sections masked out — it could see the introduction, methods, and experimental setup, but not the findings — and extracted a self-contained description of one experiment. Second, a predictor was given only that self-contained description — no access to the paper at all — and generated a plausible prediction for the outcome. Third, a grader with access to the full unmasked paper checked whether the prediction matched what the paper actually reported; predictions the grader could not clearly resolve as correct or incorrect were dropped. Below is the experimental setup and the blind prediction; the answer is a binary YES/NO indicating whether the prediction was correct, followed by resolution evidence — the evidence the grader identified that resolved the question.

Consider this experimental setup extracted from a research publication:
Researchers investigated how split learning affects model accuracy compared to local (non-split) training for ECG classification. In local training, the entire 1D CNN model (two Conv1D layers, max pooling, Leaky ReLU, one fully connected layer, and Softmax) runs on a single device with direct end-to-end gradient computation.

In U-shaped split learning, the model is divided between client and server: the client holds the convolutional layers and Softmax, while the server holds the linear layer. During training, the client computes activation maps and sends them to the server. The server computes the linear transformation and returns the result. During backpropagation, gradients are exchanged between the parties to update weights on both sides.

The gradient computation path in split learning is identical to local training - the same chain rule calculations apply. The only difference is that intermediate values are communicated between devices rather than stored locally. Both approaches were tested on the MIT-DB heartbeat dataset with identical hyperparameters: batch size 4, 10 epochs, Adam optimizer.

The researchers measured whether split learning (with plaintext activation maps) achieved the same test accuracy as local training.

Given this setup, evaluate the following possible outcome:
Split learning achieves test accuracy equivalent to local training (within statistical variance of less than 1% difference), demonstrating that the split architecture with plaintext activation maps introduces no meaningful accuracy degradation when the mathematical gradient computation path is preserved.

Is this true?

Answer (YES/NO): YES